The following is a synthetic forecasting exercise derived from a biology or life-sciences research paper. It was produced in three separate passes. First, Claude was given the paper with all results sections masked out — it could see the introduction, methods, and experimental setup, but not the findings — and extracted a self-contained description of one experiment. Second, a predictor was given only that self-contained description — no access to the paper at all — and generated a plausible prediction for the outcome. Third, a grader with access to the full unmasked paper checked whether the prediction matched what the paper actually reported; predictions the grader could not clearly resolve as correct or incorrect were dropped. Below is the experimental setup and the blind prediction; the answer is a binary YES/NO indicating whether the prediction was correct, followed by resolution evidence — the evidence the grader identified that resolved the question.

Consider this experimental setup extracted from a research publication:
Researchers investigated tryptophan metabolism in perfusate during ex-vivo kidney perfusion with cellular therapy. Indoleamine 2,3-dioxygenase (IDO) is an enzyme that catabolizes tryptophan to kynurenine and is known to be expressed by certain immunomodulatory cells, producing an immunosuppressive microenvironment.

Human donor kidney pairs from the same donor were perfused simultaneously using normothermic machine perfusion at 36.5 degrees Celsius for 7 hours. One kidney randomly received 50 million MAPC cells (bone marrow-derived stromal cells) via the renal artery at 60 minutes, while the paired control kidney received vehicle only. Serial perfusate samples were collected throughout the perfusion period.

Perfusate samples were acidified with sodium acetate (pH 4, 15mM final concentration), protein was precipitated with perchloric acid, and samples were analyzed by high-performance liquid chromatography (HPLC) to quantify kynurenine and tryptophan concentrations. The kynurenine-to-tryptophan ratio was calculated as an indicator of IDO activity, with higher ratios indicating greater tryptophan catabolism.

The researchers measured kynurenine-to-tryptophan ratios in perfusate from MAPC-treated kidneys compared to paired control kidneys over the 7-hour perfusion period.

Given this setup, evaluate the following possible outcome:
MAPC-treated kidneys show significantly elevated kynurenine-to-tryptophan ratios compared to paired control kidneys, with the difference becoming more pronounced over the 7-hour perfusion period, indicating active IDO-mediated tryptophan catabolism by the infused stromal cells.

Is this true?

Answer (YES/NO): NO